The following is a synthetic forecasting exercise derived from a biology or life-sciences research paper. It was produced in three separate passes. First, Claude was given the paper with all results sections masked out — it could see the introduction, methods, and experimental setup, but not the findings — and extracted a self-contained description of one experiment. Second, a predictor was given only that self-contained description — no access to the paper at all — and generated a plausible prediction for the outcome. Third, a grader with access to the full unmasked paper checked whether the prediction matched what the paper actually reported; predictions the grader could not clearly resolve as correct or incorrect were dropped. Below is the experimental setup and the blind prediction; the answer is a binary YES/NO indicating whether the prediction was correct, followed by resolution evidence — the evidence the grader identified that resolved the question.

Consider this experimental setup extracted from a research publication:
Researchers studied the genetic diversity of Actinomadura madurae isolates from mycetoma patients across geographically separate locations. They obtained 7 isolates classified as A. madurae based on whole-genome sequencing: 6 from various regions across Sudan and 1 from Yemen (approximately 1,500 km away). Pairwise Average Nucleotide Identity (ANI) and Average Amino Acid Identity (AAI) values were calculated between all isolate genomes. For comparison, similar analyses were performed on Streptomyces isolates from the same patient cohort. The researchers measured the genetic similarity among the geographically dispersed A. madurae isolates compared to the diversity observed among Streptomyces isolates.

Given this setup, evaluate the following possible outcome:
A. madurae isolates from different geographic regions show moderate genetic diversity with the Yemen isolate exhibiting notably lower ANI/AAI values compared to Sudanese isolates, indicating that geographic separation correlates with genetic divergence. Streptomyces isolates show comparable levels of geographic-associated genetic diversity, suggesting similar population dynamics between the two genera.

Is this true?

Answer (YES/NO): NO